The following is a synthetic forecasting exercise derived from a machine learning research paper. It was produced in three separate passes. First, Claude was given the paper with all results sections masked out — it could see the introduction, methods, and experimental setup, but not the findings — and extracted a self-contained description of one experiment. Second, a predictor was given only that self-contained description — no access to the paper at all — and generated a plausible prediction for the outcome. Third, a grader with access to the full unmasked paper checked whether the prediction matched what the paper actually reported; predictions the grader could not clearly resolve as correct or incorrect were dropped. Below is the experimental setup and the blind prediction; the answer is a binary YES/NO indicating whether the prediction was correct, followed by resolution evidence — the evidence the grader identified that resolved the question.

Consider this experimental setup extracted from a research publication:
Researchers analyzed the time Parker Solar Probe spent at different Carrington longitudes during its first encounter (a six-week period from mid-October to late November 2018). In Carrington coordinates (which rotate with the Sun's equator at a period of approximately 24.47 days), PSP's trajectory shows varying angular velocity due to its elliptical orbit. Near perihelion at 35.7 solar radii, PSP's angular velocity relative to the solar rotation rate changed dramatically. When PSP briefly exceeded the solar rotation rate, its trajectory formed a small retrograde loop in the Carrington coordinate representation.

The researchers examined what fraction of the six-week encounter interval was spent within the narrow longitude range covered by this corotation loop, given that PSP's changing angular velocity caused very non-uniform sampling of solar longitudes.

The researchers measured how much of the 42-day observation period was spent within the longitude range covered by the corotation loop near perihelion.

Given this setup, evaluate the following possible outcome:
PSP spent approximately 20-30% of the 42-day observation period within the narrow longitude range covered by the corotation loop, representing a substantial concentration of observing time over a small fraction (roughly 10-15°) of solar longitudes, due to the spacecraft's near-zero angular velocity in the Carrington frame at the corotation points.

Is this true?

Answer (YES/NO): NO